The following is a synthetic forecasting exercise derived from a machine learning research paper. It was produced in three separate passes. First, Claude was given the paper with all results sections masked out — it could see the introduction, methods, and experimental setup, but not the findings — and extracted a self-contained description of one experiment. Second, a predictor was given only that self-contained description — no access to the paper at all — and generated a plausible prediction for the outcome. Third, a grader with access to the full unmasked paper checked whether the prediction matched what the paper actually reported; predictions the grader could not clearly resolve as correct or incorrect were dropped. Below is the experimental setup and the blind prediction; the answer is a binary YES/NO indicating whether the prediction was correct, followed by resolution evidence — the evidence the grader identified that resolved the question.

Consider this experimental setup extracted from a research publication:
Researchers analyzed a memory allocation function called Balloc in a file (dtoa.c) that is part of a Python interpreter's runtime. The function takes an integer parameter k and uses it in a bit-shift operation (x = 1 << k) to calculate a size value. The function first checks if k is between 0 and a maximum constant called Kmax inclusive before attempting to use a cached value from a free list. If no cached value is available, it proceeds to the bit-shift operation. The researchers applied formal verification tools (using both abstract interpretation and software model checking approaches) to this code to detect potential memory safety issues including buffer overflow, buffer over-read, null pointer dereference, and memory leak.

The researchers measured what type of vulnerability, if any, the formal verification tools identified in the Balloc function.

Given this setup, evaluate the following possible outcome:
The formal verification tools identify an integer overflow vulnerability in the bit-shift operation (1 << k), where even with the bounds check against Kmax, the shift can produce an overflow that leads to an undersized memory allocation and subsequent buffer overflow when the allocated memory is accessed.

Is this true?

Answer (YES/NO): YES